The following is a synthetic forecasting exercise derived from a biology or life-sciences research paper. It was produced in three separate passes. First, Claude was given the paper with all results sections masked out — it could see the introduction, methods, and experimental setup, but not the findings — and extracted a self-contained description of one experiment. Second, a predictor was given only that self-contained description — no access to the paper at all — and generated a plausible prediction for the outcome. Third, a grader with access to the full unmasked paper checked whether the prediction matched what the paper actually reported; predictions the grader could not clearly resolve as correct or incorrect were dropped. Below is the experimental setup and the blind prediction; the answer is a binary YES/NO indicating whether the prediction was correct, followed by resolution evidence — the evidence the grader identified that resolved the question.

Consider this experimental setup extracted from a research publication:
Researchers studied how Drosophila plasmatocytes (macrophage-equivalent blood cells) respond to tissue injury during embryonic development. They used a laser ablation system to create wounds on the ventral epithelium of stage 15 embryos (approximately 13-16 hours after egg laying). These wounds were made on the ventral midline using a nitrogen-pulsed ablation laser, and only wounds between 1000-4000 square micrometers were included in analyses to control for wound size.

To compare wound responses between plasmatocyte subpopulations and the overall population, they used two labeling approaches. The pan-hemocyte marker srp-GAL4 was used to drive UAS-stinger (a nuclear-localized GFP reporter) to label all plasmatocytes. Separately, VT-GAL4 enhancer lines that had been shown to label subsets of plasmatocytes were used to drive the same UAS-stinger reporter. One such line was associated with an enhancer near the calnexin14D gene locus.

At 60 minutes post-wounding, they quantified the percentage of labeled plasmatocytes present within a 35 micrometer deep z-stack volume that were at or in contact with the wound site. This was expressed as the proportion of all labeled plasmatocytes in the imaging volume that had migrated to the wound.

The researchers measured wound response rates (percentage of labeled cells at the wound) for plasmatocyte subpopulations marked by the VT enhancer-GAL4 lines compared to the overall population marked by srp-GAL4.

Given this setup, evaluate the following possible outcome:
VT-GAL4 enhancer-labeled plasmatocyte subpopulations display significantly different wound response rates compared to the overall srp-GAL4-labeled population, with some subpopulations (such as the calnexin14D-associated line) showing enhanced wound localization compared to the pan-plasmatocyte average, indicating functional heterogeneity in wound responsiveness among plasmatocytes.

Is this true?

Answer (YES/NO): YES